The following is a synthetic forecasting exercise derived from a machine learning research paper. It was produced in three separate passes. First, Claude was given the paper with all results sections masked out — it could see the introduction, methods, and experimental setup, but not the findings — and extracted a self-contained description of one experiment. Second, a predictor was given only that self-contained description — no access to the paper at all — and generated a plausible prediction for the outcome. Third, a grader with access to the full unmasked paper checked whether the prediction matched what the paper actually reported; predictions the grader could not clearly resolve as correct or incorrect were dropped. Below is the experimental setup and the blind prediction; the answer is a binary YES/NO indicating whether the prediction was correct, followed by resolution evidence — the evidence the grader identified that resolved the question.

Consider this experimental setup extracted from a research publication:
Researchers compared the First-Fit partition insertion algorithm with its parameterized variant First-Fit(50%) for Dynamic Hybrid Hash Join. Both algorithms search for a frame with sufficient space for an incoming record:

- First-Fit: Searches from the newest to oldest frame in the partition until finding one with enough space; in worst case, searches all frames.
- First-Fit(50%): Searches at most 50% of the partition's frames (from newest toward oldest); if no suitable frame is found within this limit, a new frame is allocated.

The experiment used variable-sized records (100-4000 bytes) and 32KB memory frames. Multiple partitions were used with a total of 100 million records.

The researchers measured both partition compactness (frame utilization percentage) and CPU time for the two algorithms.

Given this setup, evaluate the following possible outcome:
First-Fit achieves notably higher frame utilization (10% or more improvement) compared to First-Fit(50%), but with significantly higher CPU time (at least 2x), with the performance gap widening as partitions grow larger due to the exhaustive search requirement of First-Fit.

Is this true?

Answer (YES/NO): NO